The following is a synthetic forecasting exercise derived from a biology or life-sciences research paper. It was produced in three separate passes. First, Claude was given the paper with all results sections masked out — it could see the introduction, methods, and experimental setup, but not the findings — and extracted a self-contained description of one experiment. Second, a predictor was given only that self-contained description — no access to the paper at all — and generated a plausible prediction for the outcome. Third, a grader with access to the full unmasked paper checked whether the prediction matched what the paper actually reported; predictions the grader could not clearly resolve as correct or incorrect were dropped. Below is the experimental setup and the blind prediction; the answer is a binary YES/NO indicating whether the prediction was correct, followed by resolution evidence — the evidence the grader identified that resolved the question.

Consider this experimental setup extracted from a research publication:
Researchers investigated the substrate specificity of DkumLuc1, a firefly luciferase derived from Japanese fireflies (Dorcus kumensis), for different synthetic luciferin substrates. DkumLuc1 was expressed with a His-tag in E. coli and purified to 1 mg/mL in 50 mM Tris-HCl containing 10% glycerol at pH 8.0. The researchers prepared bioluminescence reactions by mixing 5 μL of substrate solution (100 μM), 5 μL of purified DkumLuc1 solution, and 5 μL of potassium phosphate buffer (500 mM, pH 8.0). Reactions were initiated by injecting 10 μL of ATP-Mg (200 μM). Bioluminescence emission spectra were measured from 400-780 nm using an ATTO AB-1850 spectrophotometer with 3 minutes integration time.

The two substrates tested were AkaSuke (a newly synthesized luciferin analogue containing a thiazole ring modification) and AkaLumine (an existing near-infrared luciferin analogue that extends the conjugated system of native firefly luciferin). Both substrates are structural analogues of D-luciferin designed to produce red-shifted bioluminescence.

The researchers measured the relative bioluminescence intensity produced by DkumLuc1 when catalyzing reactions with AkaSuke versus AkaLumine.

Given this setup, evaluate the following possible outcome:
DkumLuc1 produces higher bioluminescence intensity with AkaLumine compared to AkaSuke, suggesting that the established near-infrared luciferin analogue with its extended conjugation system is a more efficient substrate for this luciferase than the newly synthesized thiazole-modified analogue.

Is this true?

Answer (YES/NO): NO